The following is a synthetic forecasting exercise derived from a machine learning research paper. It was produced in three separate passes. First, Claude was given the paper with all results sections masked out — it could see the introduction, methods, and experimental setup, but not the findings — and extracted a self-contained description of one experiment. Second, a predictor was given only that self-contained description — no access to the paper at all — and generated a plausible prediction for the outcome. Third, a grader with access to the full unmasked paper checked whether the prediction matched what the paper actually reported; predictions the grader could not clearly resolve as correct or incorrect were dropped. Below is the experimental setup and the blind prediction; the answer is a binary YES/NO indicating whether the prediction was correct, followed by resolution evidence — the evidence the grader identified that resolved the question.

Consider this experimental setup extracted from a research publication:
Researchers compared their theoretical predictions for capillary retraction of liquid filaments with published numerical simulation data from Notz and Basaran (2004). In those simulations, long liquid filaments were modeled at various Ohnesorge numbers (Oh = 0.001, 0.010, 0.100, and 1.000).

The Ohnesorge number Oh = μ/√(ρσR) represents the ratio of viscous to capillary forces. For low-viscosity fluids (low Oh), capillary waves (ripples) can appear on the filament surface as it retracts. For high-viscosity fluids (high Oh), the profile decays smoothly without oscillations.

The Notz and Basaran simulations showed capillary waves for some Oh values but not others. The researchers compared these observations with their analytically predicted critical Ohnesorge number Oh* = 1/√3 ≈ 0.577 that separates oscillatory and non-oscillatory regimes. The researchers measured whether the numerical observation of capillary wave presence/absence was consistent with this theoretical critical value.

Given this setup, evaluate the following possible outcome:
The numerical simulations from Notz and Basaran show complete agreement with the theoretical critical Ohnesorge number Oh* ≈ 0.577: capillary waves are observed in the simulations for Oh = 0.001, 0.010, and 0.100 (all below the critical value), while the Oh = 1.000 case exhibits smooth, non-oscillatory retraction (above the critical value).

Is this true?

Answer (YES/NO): YES